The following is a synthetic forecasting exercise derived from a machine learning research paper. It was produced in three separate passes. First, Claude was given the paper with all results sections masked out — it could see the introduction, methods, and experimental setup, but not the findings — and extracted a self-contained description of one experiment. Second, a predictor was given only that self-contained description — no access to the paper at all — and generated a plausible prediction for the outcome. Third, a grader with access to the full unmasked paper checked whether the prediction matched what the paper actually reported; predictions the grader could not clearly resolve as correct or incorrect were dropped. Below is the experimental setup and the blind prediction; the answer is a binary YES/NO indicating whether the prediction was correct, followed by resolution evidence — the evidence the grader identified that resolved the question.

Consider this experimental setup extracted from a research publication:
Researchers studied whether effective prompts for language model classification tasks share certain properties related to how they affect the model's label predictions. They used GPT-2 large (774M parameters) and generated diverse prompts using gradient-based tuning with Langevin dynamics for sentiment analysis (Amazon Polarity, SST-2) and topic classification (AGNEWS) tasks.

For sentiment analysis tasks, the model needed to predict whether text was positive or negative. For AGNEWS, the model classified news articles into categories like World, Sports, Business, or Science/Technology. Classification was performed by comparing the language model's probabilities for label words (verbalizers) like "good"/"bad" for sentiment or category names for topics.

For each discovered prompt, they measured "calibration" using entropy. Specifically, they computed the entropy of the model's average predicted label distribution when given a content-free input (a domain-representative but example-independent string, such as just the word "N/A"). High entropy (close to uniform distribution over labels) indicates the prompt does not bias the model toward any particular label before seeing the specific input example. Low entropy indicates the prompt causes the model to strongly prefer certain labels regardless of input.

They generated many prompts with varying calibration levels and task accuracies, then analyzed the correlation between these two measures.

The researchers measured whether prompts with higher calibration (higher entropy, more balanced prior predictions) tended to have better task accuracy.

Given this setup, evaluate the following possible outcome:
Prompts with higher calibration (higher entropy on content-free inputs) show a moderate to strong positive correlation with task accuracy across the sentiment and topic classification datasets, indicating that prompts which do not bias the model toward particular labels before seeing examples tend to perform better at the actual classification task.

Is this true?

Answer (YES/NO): YES